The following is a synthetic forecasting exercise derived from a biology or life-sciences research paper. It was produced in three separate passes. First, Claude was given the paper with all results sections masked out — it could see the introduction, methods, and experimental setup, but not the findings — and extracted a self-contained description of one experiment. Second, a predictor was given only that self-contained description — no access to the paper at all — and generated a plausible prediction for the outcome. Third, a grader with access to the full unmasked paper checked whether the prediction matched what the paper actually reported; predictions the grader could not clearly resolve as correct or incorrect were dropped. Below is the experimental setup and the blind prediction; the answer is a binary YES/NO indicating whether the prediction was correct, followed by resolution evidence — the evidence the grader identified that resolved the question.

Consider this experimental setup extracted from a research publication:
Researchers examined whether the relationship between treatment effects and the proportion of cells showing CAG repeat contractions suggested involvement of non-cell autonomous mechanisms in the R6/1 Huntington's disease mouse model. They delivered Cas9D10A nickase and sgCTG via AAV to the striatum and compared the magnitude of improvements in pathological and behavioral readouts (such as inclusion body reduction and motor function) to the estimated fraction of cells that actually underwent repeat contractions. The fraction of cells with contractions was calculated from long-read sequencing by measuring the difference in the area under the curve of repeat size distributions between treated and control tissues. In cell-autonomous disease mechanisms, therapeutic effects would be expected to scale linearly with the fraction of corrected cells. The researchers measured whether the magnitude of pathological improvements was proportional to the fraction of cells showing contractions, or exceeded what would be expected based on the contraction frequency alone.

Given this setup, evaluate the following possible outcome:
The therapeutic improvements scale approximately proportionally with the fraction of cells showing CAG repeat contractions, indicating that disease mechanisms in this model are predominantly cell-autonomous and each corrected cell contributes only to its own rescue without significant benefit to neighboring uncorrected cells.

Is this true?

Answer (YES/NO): NO